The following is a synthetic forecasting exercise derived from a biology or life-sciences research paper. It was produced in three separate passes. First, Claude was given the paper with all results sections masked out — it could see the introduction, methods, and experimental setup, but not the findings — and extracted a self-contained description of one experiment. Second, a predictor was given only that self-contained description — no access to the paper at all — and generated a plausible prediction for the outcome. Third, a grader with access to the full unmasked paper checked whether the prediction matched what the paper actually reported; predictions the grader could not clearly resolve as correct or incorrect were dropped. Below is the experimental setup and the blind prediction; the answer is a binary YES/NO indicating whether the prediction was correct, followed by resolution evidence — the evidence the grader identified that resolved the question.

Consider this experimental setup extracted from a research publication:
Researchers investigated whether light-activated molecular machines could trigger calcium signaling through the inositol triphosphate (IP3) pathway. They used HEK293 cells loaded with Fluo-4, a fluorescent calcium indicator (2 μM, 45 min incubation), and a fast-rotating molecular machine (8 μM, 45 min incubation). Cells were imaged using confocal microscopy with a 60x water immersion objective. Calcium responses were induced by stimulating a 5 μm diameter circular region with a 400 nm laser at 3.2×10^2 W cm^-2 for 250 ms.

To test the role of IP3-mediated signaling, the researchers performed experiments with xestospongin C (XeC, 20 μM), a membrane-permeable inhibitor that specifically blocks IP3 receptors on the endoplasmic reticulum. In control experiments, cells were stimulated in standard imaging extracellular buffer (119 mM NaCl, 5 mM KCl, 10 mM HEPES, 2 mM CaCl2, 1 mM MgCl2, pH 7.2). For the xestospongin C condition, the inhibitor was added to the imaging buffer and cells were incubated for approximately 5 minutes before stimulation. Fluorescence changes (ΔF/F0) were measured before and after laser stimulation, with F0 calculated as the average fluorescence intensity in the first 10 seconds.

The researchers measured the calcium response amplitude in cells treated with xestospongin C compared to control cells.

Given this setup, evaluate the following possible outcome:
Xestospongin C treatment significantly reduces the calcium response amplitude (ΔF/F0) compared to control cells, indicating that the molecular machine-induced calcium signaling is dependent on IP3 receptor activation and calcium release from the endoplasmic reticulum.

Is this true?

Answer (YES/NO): YES